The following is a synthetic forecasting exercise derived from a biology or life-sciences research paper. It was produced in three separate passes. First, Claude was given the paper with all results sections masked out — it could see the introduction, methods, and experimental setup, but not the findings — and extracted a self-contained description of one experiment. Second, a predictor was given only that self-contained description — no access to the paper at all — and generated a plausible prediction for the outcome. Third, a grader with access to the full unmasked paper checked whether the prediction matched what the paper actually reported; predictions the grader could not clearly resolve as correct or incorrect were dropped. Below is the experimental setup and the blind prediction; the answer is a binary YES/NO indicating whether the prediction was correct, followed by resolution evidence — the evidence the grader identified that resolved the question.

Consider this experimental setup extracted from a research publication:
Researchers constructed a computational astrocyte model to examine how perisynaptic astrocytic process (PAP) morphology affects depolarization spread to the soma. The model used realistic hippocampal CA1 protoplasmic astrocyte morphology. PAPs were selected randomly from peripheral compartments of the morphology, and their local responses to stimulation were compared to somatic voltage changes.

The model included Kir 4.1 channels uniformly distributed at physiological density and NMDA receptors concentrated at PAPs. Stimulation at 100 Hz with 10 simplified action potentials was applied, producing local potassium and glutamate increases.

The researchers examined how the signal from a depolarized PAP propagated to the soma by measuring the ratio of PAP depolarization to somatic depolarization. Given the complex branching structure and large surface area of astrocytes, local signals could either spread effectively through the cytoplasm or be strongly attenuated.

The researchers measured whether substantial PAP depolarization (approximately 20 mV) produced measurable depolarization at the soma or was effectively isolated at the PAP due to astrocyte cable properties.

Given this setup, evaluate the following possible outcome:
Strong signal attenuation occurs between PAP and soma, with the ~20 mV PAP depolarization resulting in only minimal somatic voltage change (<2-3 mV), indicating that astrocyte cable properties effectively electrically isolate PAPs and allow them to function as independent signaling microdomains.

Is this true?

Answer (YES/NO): YES